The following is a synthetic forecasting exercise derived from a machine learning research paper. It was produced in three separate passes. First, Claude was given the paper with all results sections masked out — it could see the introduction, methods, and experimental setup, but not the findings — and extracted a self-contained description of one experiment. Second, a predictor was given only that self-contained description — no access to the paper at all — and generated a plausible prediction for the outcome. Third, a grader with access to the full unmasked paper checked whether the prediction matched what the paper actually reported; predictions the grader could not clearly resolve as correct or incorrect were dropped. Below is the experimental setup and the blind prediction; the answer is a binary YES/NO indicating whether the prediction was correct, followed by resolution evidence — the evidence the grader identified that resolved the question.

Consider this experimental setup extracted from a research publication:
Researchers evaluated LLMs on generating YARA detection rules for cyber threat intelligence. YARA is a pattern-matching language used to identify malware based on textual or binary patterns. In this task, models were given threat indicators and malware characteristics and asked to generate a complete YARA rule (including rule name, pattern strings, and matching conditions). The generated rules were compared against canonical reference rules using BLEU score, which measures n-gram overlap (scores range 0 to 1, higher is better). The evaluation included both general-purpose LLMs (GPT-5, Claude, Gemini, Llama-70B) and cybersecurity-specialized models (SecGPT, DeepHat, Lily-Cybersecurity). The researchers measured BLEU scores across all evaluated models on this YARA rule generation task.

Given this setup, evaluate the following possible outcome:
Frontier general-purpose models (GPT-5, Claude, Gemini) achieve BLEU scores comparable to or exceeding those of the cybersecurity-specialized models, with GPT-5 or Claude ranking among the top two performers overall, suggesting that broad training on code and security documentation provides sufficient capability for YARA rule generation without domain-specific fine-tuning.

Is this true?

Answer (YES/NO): YES